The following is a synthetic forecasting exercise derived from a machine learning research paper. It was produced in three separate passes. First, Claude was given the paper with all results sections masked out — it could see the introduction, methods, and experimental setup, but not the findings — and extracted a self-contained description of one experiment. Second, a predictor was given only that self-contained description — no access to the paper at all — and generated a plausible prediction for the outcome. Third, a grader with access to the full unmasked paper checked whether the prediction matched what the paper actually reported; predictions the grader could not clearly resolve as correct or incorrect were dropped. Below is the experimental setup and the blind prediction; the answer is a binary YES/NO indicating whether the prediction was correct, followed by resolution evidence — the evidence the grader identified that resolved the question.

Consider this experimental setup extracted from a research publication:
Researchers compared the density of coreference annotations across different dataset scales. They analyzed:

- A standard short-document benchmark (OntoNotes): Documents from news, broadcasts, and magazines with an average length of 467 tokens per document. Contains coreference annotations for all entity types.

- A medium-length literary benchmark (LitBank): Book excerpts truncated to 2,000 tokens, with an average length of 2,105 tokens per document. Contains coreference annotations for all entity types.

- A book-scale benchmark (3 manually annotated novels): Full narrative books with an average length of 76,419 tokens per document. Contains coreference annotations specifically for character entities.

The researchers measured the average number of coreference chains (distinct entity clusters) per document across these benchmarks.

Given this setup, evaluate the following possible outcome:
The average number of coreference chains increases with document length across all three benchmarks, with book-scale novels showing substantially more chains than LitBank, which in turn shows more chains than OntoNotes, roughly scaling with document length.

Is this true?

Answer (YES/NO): NO